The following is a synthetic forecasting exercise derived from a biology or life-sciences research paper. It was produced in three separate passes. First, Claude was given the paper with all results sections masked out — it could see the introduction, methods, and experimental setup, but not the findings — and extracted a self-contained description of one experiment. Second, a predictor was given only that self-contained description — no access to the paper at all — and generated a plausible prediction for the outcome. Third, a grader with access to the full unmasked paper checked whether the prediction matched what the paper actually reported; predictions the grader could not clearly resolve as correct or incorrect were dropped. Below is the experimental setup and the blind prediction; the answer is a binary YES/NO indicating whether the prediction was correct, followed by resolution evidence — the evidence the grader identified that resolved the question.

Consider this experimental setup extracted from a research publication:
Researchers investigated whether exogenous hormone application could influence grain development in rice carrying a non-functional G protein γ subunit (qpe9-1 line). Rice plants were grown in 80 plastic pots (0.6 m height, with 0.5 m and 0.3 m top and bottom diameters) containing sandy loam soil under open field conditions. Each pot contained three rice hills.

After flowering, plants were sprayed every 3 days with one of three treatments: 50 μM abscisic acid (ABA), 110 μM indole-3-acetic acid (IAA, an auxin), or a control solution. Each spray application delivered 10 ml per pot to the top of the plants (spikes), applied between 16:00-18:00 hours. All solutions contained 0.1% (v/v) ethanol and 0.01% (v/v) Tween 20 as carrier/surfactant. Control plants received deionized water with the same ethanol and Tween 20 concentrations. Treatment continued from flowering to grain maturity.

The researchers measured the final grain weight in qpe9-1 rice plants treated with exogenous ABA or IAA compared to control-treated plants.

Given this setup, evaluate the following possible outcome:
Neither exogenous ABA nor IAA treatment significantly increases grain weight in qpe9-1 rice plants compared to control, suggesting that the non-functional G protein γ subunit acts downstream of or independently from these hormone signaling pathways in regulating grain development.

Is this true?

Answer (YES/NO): NO